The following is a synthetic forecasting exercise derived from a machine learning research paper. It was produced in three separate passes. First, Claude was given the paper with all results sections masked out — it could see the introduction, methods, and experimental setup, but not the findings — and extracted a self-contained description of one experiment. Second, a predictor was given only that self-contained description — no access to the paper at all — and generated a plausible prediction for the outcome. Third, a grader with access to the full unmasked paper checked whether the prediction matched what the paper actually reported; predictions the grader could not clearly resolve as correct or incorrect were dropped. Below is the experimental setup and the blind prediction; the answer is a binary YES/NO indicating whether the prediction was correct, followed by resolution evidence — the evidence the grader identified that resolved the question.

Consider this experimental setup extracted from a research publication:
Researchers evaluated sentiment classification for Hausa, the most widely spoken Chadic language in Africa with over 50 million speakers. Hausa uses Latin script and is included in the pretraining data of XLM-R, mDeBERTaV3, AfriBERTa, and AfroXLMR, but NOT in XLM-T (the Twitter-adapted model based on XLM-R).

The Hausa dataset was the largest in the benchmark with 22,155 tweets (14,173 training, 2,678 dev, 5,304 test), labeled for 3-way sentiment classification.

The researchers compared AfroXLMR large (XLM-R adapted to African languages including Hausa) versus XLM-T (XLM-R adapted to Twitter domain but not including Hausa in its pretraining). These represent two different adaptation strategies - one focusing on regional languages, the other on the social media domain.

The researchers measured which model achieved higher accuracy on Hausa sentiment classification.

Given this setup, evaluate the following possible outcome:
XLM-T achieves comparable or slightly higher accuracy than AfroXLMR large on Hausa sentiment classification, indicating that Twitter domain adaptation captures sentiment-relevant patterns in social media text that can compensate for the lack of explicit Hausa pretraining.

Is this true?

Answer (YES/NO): NO